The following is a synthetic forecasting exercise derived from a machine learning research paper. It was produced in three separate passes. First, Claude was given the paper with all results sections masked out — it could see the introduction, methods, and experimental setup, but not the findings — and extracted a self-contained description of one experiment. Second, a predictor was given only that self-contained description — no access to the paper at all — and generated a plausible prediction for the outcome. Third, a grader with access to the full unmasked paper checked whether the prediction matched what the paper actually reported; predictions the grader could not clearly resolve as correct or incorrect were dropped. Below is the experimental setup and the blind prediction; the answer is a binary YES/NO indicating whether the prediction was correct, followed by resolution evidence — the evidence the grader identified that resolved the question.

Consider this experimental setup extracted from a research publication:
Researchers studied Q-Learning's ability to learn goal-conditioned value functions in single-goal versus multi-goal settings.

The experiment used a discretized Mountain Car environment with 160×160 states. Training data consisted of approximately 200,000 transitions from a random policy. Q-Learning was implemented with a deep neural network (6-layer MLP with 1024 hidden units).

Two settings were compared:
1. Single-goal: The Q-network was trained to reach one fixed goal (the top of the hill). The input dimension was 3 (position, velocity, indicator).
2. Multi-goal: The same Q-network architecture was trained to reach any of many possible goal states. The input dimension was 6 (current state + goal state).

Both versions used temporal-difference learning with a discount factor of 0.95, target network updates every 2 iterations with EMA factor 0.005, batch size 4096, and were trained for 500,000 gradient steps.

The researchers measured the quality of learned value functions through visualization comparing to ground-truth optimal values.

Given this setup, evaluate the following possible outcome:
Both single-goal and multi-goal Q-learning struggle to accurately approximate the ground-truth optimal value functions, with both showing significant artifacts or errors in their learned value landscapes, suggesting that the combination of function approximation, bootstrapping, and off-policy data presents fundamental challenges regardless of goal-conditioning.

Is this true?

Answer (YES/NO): NO